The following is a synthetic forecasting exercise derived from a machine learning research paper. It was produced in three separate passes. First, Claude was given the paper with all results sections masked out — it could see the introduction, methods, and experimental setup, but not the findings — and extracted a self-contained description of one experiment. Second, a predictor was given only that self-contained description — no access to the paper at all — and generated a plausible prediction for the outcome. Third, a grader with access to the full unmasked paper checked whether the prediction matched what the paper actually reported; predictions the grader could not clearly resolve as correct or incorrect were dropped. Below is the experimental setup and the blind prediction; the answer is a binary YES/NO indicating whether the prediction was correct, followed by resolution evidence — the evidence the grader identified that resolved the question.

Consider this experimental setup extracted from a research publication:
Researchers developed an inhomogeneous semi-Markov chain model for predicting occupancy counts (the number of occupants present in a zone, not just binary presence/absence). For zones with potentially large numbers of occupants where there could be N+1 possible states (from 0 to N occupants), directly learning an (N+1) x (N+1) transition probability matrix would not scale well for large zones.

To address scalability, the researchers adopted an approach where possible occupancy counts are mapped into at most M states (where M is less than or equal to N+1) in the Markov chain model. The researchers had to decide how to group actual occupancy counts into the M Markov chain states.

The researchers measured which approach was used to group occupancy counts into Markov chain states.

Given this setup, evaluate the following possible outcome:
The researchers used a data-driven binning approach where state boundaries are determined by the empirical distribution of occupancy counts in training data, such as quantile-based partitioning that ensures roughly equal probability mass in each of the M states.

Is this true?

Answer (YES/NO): YES